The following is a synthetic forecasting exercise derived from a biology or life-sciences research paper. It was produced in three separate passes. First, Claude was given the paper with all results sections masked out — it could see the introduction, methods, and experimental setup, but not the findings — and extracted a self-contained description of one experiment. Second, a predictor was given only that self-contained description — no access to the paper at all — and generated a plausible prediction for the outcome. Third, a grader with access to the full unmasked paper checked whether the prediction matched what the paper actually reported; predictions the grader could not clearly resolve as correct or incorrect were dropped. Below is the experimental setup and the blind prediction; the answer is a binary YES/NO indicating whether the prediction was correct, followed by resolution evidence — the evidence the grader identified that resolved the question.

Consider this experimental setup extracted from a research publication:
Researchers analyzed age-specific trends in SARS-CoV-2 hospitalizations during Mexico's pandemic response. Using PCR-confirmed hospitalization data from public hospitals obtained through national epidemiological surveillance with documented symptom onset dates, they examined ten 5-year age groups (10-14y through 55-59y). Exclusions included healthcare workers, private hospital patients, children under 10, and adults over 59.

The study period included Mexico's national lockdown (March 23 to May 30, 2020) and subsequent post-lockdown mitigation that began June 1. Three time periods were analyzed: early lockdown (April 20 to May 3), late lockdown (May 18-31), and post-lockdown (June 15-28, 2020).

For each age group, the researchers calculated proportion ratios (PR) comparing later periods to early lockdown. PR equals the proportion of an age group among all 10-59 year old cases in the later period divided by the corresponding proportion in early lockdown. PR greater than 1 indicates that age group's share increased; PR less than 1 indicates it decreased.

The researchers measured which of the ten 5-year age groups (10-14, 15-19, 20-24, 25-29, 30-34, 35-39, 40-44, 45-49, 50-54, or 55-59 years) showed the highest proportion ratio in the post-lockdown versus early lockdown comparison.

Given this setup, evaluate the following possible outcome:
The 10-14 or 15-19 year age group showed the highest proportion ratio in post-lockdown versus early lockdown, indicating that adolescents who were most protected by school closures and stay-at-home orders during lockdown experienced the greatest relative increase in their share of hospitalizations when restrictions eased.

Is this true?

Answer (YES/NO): YES